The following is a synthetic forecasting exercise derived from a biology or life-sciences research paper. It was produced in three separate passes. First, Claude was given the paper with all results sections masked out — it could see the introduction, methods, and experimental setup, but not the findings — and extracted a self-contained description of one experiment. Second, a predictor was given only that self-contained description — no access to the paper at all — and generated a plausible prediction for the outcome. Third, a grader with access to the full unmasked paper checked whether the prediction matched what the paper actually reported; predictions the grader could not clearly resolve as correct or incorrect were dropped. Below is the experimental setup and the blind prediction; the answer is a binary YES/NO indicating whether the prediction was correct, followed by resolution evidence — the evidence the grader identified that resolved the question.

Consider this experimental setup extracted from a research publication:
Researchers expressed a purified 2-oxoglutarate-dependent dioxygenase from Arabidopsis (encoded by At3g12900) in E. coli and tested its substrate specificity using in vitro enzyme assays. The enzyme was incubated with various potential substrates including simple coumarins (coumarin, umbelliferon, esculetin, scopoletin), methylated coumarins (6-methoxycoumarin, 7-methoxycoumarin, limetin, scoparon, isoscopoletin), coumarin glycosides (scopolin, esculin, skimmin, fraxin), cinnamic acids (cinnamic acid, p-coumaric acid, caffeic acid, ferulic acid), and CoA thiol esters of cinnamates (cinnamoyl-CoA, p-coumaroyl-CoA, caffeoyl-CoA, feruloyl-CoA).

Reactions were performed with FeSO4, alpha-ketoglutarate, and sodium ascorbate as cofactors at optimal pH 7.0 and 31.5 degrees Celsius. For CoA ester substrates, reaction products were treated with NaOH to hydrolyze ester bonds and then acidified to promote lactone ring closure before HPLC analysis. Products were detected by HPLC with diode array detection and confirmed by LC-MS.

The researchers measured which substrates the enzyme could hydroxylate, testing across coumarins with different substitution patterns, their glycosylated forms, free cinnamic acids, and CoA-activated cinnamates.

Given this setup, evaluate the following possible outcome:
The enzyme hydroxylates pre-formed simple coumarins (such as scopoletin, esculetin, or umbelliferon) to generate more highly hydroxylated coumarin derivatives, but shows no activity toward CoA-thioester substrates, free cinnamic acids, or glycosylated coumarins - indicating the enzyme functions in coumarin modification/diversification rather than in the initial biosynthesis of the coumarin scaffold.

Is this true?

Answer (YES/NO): NO